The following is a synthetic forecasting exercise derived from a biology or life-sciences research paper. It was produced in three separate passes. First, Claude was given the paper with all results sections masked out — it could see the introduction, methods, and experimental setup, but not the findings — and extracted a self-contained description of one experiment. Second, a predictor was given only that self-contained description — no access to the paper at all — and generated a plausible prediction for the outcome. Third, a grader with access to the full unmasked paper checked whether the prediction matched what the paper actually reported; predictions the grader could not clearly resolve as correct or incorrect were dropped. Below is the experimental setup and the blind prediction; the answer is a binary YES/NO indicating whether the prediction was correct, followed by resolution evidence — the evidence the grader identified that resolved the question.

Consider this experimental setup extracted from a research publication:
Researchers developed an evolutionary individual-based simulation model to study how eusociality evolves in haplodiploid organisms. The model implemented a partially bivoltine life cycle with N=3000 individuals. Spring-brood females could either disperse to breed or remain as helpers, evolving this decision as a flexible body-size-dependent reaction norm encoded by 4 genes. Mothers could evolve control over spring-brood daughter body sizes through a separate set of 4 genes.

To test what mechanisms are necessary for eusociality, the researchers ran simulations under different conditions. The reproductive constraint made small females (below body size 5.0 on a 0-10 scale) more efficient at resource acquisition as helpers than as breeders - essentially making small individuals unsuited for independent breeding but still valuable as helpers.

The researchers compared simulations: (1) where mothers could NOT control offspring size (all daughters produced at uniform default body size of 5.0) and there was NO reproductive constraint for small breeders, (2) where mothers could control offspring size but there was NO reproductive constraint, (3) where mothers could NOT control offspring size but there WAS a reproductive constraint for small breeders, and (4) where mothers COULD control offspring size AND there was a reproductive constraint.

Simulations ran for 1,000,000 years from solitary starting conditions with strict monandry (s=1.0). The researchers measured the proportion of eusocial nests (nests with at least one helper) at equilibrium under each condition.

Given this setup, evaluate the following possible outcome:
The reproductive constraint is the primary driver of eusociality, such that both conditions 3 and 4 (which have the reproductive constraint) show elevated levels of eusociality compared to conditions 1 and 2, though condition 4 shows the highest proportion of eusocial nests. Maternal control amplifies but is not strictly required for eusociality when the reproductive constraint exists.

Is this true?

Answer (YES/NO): NO